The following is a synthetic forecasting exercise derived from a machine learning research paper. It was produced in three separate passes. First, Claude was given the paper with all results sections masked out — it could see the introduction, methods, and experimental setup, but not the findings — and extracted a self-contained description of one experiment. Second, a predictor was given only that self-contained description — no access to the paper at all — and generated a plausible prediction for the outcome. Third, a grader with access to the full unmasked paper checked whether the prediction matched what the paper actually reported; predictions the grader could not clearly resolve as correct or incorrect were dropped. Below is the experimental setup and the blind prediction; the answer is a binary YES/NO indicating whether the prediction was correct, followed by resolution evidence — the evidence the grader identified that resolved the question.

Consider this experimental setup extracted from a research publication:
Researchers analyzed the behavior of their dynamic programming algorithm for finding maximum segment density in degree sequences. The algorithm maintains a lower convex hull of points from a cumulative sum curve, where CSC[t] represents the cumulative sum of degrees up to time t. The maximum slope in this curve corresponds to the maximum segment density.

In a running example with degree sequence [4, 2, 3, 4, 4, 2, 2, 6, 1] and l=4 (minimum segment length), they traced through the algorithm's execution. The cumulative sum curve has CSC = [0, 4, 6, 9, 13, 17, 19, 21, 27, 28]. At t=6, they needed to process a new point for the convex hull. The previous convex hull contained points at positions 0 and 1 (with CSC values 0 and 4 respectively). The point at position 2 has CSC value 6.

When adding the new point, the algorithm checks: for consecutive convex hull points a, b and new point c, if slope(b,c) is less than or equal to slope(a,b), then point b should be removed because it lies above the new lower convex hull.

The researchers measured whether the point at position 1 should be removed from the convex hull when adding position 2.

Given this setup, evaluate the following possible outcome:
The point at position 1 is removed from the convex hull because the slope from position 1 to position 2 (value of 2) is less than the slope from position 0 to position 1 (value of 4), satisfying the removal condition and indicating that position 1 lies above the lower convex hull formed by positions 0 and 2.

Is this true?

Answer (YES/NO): YES